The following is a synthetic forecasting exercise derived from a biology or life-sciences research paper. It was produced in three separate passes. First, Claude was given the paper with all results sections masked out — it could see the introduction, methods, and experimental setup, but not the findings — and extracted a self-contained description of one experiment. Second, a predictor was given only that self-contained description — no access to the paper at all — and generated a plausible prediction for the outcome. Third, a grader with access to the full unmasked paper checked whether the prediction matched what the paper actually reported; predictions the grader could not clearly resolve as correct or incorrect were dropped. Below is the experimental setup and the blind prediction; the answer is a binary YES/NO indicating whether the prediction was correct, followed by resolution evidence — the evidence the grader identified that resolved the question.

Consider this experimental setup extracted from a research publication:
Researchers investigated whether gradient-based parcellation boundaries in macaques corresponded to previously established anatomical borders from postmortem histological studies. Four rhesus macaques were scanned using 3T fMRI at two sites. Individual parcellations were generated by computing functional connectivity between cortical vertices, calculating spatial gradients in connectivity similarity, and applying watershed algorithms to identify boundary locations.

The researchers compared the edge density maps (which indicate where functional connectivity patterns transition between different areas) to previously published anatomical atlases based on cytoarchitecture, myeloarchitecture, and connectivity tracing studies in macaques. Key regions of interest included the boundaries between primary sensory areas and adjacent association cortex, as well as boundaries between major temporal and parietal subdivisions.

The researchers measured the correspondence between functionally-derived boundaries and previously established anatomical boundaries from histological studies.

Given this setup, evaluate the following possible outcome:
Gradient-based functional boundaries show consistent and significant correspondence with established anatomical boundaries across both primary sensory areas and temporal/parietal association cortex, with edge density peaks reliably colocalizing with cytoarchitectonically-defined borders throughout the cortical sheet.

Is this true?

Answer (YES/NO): NO